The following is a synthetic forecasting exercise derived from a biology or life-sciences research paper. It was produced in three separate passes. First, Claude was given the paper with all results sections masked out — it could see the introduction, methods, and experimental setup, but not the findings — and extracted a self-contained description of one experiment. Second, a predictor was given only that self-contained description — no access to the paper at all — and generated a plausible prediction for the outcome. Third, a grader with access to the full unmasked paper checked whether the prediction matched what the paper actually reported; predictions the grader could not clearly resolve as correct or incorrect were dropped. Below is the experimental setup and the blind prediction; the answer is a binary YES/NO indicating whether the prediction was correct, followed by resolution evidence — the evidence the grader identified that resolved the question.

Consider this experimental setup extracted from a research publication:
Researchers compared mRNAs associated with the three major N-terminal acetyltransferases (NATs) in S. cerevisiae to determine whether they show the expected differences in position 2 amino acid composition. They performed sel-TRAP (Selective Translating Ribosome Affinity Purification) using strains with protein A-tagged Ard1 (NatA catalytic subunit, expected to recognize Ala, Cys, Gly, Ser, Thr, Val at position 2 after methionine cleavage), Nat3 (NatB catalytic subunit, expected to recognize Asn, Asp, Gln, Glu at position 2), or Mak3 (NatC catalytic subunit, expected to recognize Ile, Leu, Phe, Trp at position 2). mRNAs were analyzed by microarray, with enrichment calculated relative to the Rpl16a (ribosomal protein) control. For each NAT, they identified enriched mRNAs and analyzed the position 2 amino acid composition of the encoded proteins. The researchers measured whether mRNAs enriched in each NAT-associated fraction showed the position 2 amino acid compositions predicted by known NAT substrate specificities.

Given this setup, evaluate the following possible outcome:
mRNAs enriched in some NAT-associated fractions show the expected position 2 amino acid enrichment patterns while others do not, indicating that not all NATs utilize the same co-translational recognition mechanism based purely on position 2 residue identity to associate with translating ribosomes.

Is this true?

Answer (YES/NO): NO